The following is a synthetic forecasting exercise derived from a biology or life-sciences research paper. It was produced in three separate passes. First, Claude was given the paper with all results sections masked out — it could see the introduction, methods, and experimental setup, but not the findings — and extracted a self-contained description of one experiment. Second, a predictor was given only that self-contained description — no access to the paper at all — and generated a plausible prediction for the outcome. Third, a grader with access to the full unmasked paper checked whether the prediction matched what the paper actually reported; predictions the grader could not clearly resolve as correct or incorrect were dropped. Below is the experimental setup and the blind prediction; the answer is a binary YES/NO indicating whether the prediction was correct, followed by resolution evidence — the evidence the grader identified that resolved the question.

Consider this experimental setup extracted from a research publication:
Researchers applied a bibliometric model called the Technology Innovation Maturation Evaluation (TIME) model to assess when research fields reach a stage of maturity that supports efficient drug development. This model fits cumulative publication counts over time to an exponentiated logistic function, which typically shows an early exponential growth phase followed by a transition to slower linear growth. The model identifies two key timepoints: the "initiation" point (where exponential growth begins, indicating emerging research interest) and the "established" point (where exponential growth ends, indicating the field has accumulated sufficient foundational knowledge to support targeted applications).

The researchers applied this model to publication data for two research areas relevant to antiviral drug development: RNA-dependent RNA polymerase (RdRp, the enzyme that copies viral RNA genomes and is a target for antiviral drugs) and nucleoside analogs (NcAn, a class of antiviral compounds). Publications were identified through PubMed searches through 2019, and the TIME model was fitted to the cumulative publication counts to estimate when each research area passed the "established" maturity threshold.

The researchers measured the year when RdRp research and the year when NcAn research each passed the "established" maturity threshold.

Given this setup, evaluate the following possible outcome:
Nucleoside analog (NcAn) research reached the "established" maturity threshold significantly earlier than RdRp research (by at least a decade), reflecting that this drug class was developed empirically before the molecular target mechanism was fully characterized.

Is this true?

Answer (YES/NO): YES